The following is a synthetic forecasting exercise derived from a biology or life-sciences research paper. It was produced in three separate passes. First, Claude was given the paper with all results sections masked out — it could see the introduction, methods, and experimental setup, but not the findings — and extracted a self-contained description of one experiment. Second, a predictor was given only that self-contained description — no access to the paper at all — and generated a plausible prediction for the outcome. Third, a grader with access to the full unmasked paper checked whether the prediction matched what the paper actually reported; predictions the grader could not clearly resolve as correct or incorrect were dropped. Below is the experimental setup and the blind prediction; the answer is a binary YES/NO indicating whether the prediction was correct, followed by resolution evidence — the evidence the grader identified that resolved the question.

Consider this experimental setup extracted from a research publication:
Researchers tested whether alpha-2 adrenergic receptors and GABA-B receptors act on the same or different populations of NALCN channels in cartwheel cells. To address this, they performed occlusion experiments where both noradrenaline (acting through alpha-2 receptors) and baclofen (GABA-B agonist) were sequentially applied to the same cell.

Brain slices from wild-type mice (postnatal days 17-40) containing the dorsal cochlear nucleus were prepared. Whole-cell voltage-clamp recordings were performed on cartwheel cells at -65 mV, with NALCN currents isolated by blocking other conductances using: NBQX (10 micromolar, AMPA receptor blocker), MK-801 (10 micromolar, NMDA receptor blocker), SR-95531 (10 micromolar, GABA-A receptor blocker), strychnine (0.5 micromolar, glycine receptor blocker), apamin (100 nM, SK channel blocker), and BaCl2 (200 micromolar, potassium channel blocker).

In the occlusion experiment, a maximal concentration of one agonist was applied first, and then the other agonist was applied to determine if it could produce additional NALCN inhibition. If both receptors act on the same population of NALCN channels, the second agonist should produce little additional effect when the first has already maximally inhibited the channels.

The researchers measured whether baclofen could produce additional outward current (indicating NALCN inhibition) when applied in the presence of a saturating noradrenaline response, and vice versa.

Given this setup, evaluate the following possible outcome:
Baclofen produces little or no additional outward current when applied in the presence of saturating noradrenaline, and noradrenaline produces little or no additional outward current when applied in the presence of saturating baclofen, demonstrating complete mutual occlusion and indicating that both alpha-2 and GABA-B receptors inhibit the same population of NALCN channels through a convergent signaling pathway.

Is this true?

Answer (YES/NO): NO